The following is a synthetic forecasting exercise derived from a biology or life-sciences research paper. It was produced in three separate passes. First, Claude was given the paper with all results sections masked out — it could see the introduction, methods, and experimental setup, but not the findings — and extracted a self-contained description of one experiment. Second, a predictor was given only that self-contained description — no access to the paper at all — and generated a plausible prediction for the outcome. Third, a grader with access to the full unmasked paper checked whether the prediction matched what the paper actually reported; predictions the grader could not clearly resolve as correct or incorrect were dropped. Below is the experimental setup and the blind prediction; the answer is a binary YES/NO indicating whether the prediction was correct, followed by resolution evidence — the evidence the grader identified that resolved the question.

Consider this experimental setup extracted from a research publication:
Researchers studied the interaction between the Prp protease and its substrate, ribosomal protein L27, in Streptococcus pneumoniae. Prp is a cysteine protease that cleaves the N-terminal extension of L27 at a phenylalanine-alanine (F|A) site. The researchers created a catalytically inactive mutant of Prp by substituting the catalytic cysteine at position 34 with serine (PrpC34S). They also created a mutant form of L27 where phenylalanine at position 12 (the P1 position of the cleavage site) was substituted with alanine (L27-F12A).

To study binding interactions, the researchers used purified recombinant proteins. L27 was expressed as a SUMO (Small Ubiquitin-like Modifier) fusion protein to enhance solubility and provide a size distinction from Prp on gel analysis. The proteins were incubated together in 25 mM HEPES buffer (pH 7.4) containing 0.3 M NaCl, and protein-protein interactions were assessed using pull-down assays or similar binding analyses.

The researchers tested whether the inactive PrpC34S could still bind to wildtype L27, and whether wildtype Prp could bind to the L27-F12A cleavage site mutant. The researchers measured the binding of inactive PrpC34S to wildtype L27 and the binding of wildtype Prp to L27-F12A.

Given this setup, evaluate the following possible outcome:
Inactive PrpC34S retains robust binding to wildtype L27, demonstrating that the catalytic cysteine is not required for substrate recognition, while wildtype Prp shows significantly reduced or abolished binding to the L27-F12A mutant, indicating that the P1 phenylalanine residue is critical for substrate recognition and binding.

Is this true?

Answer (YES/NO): YES